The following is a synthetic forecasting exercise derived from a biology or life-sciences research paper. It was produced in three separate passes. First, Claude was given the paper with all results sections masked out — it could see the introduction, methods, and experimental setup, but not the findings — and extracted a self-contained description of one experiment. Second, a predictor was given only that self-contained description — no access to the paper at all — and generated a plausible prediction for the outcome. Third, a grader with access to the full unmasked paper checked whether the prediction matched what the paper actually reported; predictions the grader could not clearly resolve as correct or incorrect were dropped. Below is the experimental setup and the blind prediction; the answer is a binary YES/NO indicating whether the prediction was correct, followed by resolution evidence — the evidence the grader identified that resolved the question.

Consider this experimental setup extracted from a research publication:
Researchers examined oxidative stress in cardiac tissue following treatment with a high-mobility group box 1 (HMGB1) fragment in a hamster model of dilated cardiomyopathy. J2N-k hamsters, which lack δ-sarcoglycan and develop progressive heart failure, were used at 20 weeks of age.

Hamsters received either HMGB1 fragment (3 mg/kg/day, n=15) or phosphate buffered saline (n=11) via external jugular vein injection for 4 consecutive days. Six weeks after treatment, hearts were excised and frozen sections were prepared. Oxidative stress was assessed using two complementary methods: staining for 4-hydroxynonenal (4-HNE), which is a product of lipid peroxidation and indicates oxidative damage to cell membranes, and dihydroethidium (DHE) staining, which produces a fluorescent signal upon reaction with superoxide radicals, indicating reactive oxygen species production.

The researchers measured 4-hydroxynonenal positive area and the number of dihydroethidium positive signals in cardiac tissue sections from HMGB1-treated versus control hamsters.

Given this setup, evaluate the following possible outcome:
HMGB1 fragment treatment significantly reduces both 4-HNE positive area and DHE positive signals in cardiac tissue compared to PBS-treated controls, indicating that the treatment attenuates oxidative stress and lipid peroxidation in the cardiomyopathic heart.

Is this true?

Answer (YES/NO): NO